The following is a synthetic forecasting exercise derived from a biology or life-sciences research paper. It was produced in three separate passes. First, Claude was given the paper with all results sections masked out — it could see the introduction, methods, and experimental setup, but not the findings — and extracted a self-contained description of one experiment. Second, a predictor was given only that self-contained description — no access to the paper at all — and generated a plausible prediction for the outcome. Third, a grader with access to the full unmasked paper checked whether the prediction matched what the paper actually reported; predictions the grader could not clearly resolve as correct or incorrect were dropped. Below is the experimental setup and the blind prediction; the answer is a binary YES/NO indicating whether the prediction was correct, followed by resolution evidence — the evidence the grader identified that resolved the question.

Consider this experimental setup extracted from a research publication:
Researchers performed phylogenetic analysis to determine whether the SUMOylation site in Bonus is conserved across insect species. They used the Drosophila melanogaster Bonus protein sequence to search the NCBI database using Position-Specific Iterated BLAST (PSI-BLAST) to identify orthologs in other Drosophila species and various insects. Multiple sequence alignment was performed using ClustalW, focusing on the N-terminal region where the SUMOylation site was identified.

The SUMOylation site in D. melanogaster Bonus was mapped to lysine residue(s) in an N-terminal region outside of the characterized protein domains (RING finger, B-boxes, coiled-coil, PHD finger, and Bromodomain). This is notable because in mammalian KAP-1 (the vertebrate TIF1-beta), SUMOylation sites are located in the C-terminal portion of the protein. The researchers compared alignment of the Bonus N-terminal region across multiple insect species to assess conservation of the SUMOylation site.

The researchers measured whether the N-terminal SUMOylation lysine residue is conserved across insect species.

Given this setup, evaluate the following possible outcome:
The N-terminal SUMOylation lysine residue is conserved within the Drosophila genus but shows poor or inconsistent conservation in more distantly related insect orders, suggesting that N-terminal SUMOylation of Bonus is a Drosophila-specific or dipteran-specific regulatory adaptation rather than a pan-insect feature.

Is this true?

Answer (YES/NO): NO